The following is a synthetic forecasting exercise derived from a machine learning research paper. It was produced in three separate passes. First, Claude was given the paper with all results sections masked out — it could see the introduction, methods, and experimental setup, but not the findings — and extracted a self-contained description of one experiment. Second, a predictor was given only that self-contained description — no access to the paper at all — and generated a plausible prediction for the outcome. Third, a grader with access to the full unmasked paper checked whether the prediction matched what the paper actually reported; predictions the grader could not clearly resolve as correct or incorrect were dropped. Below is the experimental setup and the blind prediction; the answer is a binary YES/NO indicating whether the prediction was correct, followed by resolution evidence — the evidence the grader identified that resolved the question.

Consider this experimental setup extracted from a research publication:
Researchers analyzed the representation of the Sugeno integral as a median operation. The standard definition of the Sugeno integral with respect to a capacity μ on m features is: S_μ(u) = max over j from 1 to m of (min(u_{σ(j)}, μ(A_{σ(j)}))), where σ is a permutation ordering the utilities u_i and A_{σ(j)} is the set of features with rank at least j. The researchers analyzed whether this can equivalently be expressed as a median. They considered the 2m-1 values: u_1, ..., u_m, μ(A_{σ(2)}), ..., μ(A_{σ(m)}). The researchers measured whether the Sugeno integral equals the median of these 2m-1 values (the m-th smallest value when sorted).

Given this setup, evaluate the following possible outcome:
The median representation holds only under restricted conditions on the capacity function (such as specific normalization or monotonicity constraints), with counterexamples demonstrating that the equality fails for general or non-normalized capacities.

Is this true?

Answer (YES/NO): NO